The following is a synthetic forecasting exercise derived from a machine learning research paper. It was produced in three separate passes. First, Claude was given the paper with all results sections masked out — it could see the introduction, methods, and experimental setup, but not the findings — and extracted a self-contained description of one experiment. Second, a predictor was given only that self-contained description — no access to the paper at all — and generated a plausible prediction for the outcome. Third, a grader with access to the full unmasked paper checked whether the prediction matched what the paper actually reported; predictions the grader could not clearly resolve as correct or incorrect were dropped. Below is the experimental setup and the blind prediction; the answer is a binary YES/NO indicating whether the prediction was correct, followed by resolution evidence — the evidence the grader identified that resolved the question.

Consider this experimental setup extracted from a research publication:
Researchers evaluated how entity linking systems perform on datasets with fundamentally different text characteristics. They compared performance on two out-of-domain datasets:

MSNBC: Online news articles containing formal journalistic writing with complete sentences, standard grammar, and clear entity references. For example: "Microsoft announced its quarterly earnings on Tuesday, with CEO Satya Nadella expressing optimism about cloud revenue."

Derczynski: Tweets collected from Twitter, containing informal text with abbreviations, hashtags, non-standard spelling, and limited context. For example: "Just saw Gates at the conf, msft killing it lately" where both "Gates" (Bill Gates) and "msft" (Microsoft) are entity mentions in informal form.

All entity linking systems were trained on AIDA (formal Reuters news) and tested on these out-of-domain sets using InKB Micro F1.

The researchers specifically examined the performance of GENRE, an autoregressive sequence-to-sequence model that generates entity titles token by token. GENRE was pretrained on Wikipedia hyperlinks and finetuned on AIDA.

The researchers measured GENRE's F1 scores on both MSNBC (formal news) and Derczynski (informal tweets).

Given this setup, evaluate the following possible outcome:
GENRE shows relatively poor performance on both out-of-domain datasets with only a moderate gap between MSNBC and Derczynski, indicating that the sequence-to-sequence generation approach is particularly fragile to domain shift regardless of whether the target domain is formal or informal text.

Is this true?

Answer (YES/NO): NO